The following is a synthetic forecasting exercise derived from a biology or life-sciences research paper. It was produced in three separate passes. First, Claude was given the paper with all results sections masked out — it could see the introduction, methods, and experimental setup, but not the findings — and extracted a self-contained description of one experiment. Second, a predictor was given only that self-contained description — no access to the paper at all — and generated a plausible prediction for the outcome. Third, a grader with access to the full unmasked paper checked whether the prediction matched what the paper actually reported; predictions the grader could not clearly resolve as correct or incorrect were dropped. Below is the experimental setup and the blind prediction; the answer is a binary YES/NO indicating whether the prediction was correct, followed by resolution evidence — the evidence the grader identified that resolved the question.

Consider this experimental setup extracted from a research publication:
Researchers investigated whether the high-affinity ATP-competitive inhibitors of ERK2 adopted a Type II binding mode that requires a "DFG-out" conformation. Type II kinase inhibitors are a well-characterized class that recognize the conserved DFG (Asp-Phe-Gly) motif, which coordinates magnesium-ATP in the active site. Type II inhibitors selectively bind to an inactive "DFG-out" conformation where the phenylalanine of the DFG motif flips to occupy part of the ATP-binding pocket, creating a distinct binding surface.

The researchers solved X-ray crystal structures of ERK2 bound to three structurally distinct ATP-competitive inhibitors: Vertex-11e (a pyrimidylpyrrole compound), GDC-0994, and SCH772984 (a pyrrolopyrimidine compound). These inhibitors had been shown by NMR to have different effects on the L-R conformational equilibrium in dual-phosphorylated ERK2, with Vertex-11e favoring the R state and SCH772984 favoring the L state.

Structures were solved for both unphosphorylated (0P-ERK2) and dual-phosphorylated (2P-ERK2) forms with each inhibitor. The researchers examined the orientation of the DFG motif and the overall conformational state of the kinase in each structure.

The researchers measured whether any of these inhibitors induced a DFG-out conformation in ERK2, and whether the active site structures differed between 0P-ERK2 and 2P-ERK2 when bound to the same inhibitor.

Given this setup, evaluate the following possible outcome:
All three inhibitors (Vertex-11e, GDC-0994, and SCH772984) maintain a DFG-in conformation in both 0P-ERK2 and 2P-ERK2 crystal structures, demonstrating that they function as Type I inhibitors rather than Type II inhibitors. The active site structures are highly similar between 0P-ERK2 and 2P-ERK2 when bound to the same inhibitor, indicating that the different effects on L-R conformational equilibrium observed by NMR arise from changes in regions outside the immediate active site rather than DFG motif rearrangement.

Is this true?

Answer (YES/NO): NO